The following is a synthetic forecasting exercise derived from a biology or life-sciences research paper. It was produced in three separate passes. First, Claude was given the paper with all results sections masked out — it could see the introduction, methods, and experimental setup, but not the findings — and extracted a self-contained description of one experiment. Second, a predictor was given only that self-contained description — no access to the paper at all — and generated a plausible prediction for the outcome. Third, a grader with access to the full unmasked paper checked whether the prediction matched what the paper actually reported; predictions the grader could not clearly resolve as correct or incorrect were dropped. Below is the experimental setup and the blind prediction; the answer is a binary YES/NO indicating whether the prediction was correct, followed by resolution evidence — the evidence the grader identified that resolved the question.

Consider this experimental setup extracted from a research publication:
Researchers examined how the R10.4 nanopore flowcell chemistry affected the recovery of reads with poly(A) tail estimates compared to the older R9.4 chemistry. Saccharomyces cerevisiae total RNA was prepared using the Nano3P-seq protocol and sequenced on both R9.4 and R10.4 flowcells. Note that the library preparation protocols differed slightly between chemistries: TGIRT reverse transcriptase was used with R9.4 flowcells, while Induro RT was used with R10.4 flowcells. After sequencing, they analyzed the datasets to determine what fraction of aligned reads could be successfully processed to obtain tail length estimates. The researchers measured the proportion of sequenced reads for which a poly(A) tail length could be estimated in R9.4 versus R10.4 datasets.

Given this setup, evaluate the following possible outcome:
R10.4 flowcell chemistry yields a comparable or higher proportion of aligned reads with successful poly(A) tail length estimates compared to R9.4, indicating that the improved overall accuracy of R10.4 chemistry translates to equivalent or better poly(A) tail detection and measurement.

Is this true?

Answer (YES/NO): YES